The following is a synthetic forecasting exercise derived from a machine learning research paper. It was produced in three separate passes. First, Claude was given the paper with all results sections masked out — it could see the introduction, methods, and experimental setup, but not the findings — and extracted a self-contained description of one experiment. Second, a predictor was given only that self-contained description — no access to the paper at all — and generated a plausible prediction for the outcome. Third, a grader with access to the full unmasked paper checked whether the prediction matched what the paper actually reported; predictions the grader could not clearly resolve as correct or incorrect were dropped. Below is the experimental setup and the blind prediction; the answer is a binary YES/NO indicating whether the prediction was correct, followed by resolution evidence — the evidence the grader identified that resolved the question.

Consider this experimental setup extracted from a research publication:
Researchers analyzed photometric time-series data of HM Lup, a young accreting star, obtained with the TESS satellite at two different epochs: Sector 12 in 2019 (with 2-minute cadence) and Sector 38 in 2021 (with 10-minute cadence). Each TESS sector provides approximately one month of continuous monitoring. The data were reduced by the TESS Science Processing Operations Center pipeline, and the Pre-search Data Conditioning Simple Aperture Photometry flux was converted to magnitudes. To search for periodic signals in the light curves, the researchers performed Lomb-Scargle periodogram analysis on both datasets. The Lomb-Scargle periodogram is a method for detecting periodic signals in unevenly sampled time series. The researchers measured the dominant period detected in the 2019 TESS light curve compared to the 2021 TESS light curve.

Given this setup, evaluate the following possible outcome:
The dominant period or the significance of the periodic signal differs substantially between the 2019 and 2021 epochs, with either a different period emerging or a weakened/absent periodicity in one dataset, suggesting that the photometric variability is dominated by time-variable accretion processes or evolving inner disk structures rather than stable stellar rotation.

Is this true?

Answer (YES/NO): YES